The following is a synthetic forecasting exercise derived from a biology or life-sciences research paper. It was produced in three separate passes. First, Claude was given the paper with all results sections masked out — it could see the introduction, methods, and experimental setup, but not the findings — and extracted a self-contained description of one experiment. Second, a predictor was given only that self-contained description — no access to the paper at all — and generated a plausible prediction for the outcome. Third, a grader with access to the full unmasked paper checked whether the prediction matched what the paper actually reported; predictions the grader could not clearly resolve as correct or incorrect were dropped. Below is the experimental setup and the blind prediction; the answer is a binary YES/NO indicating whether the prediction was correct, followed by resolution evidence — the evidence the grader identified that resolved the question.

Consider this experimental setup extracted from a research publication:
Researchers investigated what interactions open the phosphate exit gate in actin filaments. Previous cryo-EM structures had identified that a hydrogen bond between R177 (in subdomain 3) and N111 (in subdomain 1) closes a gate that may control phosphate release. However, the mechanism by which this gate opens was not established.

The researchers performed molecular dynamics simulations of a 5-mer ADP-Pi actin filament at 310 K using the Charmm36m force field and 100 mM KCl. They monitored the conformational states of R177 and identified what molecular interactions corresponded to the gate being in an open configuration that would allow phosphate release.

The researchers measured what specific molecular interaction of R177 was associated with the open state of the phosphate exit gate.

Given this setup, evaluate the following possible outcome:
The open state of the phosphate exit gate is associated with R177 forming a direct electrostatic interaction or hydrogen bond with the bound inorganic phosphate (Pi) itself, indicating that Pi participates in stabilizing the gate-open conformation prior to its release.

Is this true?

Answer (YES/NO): NO